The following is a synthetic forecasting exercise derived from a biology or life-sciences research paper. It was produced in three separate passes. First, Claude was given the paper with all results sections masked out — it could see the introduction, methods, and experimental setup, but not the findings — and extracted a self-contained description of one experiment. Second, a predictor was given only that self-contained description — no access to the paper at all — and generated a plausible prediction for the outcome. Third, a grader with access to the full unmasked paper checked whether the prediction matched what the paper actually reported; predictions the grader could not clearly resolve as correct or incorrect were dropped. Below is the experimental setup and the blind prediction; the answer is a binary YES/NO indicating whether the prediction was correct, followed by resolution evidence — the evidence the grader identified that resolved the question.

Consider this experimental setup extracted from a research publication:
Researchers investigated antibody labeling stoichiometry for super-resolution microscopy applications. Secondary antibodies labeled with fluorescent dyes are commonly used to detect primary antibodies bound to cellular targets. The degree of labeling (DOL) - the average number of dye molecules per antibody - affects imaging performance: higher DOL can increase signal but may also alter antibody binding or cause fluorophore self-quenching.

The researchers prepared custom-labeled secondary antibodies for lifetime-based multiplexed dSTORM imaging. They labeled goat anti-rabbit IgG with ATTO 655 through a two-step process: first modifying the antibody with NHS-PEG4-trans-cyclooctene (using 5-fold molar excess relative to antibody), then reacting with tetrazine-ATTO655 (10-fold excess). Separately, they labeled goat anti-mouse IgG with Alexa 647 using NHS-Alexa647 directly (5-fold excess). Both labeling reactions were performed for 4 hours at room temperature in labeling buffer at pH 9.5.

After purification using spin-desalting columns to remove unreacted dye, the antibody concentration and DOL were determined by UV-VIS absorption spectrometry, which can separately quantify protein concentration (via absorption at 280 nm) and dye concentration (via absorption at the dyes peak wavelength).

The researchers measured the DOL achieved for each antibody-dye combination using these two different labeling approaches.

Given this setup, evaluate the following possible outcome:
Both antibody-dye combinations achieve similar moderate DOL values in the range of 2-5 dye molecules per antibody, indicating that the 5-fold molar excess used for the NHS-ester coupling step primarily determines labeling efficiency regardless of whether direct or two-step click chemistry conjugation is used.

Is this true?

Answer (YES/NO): NO